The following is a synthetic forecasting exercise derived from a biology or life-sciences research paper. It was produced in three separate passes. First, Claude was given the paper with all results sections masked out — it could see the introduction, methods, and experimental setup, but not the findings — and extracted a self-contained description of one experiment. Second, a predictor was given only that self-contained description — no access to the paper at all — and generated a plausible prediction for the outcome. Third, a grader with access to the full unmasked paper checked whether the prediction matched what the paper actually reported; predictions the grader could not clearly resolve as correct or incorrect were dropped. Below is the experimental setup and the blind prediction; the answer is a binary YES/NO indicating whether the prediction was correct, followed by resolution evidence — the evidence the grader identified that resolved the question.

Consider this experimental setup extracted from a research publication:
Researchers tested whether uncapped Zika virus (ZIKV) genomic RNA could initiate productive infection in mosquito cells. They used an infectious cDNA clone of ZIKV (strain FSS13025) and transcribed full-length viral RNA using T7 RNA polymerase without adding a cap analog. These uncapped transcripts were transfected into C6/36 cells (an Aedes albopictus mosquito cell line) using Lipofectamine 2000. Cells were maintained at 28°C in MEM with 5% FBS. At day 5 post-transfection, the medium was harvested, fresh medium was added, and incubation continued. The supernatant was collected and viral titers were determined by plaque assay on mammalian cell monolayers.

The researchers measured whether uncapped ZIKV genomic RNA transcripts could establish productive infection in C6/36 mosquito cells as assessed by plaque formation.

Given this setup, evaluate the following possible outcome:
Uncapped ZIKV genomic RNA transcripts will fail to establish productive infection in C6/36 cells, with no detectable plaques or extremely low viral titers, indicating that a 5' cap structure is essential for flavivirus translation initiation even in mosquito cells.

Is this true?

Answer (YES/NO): NO